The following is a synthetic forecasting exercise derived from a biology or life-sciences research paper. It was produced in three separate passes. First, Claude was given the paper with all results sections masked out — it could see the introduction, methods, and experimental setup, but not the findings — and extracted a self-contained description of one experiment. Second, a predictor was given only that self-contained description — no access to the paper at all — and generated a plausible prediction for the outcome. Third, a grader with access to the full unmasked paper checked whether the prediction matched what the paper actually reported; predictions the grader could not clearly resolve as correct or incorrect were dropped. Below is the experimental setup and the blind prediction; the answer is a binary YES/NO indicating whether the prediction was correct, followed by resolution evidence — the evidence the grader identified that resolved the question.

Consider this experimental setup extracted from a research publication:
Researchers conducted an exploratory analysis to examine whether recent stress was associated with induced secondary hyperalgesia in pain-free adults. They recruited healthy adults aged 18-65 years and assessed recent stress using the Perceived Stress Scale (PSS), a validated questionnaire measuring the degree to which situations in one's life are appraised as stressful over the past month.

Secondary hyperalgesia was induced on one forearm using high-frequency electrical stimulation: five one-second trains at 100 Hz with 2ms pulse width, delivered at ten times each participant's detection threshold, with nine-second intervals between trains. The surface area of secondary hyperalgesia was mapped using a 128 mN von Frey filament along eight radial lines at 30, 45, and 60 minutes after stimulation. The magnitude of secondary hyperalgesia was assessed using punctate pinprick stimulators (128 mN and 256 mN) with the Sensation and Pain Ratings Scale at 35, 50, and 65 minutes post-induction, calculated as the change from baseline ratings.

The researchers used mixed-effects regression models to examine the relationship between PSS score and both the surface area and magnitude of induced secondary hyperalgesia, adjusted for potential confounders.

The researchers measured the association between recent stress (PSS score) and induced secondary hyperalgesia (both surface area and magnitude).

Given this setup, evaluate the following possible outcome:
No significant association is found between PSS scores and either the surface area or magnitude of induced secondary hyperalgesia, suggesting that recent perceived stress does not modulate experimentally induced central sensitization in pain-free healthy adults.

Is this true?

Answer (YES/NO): YES